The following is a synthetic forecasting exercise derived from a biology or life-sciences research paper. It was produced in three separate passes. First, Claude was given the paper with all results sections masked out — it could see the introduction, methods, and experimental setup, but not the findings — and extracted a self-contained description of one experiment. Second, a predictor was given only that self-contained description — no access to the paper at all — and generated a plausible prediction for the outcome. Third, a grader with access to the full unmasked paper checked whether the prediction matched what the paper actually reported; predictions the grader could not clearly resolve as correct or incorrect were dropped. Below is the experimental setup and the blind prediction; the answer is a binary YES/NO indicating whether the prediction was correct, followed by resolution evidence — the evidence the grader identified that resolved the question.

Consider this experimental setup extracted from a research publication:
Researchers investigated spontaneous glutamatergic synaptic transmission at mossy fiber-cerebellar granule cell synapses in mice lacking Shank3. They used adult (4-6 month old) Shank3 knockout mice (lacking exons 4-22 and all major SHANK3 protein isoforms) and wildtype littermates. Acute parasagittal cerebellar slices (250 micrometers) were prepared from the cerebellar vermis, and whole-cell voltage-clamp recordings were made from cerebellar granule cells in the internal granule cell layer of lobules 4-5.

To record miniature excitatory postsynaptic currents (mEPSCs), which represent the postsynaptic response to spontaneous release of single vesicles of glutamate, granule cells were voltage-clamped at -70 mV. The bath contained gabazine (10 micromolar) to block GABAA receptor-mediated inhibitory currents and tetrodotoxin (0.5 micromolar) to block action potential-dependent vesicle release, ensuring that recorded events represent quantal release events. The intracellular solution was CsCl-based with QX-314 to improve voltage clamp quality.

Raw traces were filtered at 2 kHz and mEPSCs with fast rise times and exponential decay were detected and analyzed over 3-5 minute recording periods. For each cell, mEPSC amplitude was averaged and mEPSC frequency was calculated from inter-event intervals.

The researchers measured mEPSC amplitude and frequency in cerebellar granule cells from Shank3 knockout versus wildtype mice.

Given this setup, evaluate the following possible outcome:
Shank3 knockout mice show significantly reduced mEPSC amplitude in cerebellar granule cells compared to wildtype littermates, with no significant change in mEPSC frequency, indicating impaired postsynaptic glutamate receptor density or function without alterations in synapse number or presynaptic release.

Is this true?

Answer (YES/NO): NO